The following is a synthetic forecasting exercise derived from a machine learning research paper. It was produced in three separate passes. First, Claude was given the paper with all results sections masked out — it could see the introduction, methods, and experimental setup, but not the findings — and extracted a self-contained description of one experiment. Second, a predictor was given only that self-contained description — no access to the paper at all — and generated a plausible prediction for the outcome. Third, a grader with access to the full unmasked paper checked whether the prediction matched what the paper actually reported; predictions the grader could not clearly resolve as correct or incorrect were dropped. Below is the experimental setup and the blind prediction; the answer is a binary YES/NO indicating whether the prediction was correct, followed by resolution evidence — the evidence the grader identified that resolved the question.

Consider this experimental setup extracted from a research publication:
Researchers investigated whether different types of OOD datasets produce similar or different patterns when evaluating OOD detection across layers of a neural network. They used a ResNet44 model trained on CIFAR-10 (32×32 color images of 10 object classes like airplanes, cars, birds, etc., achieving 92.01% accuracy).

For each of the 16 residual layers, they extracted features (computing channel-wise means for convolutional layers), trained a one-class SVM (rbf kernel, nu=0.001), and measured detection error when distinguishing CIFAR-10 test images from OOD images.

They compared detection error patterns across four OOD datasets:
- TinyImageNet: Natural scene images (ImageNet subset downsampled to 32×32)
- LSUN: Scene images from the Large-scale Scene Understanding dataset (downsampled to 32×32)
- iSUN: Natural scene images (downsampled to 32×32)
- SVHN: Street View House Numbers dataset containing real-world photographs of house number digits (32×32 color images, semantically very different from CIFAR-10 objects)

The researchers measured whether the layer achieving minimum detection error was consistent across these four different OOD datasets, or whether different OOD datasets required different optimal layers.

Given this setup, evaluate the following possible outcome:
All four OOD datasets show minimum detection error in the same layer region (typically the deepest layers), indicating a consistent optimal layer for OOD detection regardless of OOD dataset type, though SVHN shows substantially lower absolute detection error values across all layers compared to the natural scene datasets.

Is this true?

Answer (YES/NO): NO